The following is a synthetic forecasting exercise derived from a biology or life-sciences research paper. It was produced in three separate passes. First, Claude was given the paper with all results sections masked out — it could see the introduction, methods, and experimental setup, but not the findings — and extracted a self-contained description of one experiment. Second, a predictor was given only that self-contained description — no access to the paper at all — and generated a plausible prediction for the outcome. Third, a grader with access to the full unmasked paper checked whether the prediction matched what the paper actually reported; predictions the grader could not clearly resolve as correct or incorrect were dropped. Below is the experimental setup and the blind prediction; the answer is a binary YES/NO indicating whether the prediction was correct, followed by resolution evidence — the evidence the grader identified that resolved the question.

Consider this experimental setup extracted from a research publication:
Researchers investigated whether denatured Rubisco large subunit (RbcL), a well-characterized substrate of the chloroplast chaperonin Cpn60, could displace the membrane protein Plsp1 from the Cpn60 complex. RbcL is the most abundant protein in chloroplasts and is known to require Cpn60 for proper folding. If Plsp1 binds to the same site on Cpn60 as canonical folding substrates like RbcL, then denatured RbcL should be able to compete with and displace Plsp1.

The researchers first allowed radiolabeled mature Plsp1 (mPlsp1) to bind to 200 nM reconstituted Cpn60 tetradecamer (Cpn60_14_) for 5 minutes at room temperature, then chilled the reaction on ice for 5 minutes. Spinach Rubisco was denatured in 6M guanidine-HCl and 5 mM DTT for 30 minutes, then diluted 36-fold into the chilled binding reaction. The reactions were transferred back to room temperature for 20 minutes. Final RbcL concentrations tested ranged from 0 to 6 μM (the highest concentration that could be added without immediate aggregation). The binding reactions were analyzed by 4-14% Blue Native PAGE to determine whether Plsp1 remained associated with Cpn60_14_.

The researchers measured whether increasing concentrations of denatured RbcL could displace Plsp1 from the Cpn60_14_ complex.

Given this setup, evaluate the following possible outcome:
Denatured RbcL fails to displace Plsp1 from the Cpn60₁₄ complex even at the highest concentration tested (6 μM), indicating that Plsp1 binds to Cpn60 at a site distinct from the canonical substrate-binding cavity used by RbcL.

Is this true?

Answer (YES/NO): NO